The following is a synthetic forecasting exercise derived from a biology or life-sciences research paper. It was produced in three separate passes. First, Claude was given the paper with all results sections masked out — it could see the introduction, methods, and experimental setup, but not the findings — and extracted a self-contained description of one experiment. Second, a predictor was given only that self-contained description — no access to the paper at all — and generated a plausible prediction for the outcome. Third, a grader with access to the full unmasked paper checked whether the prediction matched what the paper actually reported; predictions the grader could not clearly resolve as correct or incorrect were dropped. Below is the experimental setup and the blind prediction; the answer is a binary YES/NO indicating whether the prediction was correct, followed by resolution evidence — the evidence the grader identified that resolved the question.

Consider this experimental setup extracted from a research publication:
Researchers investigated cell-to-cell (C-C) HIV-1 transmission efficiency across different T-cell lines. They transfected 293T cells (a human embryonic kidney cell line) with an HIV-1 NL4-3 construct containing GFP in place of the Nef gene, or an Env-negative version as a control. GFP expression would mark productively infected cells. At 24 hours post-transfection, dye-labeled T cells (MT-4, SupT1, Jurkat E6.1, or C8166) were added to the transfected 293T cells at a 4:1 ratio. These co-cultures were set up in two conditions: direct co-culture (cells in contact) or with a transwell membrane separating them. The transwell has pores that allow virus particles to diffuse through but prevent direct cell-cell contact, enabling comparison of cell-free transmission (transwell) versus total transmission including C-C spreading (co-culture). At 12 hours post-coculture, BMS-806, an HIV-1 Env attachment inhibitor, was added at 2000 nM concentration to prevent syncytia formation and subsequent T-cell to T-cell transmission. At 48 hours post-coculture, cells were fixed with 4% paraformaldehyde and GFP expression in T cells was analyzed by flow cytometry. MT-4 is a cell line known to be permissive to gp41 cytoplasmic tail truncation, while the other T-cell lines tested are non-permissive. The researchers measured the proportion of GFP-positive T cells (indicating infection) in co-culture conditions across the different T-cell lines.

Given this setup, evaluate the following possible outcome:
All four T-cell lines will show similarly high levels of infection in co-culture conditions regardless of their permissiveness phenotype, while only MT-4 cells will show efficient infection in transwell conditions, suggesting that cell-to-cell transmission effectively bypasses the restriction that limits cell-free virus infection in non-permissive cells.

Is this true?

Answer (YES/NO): NO